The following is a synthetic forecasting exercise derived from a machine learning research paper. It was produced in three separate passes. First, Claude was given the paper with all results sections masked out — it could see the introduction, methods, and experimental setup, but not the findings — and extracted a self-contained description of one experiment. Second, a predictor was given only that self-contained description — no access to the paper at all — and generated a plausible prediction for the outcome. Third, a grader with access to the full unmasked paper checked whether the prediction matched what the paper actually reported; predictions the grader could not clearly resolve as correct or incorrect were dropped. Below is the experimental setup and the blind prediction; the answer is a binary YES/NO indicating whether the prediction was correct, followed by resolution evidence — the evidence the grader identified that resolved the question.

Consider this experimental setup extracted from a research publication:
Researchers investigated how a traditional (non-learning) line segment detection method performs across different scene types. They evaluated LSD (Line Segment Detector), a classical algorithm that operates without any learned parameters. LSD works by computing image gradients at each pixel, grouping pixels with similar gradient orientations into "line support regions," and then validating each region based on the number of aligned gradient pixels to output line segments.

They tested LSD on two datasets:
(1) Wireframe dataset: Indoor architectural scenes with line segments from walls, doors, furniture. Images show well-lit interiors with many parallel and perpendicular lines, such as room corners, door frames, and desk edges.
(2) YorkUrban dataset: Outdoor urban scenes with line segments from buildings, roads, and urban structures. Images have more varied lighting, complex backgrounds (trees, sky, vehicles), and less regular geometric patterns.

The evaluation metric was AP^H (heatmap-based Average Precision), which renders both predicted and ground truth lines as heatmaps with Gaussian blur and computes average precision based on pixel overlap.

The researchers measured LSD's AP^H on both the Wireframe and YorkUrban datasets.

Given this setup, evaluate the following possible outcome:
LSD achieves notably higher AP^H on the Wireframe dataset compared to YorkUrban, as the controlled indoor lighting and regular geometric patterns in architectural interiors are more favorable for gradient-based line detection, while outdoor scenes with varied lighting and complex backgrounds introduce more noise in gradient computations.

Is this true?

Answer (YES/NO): YES